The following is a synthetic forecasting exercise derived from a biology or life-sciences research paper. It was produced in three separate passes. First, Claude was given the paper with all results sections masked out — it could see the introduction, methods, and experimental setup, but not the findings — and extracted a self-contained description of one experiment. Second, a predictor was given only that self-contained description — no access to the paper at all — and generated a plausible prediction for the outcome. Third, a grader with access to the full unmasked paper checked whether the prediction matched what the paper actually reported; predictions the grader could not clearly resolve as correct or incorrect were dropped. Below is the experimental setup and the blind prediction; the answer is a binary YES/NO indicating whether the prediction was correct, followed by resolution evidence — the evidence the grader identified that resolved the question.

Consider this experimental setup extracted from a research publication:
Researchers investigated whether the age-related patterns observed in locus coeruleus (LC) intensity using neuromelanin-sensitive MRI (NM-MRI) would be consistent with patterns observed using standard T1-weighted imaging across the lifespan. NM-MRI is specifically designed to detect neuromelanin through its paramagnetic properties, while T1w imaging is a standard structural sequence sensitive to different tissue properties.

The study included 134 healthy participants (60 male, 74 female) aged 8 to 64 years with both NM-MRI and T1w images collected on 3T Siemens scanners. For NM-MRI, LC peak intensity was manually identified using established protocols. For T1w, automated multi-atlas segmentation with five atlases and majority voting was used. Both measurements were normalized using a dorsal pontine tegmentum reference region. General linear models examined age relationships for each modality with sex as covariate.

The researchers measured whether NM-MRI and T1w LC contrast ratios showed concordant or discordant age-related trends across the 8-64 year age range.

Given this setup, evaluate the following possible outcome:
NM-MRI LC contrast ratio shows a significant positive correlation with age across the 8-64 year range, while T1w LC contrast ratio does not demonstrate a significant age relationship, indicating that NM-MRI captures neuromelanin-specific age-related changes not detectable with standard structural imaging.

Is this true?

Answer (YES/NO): YES